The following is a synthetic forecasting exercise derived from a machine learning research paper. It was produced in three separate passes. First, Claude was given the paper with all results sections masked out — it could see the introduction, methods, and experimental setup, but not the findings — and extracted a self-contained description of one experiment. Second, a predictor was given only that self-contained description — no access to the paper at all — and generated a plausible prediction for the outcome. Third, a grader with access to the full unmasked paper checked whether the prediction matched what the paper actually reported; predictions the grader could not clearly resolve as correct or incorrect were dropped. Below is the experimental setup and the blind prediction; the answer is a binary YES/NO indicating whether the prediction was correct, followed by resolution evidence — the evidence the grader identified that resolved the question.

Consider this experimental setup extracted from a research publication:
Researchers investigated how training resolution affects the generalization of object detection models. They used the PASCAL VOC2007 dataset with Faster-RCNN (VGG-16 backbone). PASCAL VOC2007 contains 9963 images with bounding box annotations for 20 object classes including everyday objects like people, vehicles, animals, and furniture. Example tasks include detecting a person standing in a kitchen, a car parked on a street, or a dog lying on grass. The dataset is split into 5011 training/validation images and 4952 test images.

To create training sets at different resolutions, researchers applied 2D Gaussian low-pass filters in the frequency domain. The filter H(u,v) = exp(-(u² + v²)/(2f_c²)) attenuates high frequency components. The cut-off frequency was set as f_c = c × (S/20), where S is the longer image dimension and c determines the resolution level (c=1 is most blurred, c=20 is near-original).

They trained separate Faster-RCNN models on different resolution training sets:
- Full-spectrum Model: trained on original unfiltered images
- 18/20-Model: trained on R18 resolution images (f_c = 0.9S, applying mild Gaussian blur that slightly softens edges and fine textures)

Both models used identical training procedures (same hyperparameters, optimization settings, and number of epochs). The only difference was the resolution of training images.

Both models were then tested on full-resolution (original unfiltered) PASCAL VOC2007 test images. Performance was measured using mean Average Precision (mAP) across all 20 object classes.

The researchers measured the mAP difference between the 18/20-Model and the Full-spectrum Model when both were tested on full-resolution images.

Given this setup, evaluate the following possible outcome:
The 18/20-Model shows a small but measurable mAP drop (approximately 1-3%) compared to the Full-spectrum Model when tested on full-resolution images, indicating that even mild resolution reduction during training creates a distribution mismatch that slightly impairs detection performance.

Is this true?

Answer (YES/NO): NO